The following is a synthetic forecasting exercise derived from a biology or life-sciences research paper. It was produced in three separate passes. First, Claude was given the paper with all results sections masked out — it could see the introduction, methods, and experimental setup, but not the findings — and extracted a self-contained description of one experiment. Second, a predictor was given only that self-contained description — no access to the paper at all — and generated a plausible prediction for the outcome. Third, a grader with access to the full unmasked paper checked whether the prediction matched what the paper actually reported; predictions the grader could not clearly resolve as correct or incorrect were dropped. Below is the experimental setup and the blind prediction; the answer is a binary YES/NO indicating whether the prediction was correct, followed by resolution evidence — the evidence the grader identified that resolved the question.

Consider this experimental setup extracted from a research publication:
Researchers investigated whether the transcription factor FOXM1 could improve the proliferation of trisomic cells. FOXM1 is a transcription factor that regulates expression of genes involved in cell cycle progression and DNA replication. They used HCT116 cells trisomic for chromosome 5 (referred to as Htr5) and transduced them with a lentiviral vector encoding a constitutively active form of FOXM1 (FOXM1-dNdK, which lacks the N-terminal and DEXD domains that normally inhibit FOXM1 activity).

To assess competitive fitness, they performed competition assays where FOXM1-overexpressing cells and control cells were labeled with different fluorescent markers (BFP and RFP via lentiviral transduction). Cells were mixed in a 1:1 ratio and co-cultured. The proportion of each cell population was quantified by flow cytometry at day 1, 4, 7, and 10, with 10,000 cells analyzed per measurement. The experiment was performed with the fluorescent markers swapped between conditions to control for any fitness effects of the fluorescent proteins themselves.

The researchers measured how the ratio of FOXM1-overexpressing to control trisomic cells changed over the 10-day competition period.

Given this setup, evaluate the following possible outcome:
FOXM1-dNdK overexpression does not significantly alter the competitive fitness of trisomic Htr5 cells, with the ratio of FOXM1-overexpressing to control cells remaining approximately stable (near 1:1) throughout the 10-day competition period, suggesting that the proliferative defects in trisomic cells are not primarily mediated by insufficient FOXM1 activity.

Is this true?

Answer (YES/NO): NO